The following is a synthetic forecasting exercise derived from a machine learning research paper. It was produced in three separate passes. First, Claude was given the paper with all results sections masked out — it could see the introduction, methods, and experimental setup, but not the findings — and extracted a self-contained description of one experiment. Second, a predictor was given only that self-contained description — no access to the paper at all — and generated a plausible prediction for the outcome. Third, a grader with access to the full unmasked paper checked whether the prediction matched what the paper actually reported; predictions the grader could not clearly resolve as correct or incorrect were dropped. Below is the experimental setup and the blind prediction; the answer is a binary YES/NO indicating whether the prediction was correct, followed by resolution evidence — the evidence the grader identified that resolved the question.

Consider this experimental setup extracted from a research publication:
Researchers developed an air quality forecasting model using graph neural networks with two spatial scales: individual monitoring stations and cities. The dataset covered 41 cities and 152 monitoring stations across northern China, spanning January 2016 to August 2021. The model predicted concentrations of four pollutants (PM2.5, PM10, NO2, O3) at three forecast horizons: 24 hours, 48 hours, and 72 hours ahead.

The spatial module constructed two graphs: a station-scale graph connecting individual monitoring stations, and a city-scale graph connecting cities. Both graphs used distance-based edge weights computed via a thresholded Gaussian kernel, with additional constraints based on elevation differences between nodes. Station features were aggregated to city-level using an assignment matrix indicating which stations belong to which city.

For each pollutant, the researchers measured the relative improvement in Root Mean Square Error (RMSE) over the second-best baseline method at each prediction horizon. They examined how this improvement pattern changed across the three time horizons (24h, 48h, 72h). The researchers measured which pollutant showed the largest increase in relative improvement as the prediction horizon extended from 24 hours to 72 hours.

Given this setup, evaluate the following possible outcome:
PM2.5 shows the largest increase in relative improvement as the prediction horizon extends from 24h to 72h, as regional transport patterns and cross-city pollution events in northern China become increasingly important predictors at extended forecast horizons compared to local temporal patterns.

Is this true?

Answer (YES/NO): NO